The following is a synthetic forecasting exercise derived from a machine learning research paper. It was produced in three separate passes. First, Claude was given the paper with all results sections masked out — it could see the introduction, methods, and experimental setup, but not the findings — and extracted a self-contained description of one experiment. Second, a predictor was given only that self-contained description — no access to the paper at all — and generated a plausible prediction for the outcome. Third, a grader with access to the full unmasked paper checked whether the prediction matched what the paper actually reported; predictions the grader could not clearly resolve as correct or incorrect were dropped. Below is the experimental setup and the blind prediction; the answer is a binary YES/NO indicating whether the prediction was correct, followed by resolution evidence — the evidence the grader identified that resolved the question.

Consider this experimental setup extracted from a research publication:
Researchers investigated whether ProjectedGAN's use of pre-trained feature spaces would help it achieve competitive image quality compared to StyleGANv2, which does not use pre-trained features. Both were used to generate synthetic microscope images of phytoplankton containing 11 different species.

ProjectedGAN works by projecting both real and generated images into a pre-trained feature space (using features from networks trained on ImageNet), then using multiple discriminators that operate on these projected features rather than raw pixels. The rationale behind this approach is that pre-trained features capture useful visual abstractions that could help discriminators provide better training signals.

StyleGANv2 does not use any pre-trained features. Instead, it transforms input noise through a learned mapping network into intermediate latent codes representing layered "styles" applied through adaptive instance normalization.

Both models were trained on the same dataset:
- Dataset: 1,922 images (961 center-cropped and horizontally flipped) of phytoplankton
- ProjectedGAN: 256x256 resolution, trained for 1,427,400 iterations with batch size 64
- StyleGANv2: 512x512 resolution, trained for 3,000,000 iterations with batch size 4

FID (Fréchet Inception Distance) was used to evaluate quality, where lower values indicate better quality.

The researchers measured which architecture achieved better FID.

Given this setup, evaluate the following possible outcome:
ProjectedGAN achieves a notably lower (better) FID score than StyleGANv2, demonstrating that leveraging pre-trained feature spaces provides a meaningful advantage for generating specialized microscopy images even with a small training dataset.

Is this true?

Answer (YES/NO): NO